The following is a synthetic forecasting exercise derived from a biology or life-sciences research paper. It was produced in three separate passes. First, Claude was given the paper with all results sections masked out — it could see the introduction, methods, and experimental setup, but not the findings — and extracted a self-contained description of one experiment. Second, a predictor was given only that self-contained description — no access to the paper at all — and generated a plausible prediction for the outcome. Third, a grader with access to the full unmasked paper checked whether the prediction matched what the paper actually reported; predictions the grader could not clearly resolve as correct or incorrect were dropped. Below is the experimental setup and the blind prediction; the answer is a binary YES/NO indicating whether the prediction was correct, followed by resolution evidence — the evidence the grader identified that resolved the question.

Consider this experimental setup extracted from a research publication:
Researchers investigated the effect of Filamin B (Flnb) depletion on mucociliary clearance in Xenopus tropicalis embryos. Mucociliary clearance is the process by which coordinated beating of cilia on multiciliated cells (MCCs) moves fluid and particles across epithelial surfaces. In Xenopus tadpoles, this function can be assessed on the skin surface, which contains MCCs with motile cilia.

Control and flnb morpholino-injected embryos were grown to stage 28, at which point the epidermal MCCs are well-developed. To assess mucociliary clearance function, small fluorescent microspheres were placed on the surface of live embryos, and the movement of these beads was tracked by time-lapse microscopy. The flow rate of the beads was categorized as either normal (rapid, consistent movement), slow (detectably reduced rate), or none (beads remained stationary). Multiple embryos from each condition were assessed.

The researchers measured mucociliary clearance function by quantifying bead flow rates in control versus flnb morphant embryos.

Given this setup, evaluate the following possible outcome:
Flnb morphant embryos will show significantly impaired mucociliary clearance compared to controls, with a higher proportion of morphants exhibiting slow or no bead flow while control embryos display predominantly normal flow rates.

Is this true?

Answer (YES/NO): YES